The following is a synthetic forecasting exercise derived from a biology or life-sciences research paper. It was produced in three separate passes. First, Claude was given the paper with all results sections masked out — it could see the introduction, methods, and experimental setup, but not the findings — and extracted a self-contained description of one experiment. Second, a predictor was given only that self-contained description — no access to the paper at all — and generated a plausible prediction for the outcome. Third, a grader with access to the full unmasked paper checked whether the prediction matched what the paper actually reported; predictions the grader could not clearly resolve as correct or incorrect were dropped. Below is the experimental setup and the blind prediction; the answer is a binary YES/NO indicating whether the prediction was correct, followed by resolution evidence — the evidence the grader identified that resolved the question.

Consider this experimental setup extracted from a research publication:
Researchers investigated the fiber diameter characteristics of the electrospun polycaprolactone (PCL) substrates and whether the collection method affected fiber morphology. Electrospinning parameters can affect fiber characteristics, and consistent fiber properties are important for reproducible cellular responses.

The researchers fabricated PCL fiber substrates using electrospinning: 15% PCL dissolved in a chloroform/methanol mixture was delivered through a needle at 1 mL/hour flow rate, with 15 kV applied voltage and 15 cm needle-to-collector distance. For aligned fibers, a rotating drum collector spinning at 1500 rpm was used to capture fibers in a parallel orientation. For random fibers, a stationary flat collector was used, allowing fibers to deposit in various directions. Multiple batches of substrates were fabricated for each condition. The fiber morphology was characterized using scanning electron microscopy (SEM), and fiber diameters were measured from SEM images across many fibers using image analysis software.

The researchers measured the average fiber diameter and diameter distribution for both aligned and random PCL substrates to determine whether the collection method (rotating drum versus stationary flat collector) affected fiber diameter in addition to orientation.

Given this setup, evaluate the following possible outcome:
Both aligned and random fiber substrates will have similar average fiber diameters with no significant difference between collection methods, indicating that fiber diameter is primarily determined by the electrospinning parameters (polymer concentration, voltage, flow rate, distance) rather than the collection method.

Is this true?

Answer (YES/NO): NO